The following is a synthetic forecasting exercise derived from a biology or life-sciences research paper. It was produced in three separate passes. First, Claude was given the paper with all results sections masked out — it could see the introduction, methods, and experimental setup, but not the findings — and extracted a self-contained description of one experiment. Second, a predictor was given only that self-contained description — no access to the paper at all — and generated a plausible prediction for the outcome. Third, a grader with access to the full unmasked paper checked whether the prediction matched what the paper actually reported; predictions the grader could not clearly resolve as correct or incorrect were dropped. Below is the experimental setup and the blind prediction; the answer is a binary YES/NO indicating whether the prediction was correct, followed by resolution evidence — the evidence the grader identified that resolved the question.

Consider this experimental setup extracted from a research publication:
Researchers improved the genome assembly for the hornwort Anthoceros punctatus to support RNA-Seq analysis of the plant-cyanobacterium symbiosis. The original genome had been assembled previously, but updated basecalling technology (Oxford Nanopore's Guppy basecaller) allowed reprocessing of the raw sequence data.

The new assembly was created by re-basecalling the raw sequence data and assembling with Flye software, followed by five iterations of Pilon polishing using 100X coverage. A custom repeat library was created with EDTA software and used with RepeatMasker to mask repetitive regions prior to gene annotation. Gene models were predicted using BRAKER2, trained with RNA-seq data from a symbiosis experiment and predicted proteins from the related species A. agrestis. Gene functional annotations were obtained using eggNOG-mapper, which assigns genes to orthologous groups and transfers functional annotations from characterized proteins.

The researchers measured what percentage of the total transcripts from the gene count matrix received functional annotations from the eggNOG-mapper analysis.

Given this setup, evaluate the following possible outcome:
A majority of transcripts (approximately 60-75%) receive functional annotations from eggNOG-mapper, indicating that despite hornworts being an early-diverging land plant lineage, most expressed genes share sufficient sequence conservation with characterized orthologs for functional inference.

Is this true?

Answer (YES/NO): YES